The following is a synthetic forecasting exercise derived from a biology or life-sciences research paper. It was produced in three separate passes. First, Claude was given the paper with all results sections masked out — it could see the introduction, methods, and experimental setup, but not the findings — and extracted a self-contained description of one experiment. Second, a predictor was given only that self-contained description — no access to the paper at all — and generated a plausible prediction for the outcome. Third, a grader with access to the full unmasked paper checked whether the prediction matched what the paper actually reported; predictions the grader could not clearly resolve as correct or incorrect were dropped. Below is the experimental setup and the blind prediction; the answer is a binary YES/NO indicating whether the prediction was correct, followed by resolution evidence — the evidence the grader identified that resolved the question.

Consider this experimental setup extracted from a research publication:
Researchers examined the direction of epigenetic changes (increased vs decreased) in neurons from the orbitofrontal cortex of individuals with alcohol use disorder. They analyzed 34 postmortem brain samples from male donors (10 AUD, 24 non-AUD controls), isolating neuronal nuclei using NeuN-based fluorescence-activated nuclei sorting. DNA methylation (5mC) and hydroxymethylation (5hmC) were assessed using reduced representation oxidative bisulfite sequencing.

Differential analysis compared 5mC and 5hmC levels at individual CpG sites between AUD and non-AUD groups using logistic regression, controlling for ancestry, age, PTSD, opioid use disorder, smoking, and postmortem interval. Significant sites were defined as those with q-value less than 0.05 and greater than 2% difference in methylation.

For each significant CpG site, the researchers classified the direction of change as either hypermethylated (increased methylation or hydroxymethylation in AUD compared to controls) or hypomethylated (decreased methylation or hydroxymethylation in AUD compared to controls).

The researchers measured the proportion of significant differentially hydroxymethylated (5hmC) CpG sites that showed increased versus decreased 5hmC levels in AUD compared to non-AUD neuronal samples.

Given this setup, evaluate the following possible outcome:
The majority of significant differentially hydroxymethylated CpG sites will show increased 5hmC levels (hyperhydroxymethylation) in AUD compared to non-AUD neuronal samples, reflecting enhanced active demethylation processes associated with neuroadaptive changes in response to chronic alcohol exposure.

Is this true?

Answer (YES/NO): NO